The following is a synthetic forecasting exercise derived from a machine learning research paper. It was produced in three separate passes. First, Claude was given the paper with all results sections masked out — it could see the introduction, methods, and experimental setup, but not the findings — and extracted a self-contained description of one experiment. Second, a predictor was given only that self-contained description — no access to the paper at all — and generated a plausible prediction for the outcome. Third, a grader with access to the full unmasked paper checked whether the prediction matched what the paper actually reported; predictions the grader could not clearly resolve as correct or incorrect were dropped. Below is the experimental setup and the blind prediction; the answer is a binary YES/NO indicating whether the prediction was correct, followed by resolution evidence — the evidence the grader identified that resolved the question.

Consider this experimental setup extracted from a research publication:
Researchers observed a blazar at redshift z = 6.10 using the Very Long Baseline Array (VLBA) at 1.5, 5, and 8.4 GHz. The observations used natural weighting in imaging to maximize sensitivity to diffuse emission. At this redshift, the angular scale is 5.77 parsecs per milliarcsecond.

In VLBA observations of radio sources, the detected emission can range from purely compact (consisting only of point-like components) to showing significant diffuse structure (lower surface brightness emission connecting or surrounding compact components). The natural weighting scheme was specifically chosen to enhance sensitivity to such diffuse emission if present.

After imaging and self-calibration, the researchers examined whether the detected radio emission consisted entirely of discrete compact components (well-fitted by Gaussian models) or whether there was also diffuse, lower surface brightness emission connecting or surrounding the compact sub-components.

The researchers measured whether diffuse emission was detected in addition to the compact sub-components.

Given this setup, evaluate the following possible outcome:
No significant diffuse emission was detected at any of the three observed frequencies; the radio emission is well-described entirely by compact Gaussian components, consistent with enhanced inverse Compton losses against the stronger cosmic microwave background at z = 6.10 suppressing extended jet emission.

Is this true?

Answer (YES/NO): NO